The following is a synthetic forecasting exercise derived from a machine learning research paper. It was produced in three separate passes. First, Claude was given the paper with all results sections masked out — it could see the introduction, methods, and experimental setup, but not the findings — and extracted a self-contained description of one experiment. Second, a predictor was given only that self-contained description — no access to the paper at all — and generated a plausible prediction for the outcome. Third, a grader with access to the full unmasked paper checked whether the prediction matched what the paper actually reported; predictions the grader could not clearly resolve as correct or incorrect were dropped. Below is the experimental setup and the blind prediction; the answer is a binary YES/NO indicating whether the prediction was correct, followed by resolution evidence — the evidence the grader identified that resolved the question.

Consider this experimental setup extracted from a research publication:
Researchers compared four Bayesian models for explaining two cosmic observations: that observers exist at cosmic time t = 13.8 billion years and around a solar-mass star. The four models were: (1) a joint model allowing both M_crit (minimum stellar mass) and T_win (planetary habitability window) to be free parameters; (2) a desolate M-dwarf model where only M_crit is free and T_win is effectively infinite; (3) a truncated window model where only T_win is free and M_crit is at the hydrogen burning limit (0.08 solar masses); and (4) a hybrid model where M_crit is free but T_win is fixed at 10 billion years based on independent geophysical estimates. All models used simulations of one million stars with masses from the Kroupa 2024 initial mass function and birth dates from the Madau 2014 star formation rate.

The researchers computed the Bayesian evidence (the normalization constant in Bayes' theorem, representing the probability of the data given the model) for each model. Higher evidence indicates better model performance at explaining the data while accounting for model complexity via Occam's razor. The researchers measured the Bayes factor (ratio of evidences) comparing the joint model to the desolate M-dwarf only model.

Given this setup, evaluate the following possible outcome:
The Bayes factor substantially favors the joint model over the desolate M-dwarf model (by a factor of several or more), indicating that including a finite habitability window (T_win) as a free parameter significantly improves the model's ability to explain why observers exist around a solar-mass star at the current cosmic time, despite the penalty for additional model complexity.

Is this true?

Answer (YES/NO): NO